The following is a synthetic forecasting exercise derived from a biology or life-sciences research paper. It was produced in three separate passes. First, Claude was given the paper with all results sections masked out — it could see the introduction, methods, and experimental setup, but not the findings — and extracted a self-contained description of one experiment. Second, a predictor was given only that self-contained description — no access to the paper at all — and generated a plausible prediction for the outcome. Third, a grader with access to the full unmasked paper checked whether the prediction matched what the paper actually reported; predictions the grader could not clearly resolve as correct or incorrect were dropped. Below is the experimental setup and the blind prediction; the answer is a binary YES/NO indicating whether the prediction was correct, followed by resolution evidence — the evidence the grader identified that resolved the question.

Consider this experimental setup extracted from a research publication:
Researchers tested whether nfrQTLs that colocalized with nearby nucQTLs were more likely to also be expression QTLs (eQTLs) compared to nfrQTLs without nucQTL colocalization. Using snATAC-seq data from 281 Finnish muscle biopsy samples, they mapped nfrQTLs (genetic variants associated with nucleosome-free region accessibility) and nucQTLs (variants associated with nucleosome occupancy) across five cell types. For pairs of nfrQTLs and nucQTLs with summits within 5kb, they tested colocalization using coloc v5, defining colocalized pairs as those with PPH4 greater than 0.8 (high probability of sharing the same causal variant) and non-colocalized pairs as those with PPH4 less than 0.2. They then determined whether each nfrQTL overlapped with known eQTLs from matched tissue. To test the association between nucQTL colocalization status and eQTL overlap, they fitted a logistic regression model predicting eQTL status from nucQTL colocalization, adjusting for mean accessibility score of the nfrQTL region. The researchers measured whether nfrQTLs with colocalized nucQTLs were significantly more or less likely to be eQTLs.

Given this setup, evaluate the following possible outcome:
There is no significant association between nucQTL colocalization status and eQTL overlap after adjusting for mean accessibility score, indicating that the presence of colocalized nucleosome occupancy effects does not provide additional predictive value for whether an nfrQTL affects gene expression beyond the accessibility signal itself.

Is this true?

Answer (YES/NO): NO